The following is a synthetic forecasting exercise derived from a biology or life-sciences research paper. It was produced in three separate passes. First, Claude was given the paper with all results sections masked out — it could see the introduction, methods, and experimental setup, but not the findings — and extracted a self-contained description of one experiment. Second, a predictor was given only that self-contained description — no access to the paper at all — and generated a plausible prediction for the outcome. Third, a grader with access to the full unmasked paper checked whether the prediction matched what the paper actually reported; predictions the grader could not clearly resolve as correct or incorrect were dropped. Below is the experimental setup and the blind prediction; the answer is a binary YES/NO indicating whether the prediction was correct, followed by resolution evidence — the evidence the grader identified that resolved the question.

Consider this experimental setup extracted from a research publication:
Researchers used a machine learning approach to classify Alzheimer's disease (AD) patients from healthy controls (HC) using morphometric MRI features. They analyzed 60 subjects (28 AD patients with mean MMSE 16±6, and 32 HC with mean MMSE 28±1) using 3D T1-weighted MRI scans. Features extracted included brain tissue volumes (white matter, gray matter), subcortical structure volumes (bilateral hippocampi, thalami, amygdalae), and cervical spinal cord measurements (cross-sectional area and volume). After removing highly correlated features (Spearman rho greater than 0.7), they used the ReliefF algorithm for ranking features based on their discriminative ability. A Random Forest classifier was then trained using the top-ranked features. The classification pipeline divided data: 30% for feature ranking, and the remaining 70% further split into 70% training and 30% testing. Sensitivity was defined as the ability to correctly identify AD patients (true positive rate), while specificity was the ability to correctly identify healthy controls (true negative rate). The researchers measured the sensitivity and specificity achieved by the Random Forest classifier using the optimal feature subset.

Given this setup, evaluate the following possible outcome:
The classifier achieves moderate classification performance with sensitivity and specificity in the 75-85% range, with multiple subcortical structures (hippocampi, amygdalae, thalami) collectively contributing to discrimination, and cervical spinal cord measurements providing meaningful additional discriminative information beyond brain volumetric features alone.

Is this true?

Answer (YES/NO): NO